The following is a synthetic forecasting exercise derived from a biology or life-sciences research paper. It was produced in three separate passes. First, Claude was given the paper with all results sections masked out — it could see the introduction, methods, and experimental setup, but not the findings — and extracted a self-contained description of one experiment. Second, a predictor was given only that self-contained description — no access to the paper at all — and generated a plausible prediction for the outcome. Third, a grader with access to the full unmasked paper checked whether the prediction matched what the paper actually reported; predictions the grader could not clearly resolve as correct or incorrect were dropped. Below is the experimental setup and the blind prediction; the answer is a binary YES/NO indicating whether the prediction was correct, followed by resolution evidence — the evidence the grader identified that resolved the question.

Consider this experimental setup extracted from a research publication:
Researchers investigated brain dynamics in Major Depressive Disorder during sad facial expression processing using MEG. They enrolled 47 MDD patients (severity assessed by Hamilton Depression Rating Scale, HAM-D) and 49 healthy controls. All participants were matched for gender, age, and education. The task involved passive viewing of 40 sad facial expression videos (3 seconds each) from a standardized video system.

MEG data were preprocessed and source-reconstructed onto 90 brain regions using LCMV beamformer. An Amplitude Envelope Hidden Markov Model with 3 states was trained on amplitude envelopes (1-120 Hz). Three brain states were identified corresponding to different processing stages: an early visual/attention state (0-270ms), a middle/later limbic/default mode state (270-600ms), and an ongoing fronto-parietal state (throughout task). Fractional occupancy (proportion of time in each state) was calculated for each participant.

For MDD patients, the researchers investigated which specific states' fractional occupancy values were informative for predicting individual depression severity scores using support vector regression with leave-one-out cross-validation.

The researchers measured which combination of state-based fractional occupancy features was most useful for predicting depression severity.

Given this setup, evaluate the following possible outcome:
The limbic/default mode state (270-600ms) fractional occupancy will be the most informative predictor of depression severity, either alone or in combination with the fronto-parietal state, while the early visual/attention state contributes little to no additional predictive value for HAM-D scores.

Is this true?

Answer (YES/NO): NO